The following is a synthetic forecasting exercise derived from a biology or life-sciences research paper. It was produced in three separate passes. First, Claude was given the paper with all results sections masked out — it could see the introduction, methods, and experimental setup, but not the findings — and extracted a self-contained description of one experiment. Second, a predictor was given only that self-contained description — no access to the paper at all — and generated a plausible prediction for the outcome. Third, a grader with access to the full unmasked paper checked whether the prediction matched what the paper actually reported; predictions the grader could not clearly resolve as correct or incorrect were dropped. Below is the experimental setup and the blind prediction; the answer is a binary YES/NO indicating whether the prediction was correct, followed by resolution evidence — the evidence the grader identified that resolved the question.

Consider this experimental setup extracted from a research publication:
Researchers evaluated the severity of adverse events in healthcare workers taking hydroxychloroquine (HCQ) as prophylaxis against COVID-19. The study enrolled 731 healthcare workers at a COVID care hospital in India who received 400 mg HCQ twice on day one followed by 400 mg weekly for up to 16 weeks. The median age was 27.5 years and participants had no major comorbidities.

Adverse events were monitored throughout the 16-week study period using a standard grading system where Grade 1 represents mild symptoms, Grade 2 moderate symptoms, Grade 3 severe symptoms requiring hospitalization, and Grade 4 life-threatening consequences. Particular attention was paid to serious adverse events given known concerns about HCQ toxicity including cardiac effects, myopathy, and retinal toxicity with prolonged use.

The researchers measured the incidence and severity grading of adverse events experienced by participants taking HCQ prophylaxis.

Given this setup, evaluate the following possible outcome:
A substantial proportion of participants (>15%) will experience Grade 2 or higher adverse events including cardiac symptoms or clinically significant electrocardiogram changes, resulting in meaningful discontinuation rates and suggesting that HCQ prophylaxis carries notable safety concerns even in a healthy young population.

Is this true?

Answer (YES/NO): NO